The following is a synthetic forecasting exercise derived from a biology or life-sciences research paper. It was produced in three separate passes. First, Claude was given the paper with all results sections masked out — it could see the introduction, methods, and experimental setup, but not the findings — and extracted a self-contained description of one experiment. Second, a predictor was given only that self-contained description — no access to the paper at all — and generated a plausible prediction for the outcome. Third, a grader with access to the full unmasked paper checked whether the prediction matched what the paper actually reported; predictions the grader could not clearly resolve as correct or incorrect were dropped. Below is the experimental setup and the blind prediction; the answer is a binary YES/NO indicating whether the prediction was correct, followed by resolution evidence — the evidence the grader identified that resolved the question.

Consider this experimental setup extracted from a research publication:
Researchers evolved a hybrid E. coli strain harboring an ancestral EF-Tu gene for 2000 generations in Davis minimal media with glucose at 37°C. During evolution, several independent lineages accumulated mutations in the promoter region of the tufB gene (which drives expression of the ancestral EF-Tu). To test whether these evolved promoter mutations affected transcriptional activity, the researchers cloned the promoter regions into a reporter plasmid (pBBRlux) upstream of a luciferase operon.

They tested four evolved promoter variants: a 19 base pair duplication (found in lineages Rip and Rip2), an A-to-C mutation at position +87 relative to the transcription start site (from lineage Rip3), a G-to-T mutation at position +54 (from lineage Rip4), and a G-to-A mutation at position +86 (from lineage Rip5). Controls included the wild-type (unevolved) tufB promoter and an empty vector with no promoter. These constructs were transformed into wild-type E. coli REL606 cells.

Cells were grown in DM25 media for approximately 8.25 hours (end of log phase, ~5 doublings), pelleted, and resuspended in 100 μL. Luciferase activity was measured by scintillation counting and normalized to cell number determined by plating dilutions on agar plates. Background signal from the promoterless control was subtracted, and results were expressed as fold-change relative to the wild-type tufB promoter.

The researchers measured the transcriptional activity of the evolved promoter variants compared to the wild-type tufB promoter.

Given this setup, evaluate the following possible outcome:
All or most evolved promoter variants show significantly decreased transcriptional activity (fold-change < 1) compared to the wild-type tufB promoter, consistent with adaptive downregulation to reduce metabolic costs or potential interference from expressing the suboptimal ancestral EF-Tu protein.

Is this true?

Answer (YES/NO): NO